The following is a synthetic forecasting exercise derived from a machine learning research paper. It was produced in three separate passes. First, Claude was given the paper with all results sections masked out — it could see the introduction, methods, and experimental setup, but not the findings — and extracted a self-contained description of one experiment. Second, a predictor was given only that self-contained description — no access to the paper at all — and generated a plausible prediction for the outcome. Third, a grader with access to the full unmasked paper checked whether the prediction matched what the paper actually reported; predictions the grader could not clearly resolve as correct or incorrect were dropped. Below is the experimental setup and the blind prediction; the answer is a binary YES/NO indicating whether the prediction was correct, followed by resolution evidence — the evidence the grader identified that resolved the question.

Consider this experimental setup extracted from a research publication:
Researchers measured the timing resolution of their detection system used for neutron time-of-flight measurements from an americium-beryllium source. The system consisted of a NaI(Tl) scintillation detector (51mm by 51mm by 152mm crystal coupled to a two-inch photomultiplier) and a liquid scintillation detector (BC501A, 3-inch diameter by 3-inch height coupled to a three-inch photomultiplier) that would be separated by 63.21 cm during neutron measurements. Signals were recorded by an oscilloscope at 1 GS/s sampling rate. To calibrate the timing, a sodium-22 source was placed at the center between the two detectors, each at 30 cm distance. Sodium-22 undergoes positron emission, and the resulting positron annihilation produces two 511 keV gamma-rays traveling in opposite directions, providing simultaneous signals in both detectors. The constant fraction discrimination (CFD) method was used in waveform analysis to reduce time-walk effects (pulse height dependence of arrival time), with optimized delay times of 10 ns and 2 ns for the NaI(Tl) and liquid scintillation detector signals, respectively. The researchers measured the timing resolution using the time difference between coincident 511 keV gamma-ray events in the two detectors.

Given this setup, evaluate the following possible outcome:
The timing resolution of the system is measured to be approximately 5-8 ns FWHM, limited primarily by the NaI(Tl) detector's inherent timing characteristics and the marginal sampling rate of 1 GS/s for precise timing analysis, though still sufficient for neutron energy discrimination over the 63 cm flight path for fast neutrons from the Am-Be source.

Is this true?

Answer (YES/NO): NO